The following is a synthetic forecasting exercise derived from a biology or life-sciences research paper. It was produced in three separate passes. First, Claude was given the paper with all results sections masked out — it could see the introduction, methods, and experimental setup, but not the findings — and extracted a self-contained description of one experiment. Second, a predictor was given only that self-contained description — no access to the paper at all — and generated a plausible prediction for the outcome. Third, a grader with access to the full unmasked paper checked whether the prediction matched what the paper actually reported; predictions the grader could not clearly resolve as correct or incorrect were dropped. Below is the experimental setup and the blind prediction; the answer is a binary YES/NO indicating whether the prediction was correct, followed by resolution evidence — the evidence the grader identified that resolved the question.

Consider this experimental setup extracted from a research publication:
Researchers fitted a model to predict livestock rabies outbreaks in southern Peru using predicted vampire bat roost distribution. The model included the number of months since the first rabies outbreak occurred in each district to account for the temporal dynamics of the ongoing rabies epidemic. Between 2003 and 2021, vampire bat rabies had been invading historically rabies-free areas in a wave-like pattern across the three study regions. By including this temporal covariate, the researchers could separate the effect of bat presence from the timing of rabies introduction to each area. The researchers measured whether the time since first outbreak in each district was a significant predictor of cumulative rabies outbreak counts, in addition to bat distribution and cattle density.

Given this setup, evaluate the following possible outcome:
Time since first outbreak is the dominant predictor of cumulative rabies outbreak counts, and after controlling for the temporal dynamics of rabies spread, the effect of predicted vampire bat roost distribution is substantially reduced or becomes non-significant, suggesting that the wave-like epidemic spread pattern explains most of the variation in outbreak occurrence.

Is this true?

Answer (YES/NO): NO